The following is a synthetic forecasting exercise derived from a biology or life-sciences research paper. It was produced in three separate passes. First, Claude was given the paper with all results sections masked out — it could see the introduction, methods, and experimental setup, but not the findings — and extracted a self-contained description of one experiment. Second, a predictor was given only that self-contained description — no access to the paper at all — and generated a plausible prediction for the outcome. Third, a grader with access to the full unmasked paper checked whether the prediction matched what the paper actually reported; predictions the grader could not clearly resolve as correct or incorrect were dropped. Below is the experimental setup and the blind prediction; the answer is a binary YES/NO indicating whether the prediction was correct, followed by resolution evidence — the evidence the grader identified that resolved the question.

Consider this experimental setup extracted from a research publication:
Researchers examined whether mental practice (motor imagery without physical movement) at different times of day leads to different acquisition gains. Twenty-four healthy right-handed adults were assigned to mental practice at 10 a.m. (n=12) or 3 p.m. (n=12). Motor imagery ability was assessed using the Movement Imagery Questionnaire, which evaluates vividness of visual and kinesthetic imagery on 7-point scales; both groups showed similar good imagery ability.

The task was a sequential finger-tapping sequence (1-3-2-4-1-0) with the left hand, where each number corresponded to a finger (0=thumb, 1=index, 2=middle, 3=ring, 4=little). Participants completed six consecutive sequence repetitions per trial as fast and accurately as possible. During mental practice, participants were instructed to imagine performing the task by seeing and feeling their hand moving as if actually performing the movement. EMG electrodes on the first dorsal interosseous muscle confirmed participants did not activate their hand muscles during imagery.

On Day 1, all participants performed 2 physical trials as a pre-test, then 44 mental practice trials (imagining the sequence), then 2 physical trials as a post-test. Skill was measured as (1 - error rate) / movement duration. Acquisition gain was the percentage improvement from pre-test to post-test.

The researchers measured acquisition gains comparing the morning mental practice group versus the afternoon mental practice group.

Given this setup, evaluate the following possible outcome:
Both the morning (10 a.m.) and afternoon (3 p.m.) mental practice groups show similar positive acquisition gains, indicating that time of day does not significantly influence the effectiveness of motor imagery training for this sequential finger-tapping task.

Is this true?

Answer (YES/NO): YES